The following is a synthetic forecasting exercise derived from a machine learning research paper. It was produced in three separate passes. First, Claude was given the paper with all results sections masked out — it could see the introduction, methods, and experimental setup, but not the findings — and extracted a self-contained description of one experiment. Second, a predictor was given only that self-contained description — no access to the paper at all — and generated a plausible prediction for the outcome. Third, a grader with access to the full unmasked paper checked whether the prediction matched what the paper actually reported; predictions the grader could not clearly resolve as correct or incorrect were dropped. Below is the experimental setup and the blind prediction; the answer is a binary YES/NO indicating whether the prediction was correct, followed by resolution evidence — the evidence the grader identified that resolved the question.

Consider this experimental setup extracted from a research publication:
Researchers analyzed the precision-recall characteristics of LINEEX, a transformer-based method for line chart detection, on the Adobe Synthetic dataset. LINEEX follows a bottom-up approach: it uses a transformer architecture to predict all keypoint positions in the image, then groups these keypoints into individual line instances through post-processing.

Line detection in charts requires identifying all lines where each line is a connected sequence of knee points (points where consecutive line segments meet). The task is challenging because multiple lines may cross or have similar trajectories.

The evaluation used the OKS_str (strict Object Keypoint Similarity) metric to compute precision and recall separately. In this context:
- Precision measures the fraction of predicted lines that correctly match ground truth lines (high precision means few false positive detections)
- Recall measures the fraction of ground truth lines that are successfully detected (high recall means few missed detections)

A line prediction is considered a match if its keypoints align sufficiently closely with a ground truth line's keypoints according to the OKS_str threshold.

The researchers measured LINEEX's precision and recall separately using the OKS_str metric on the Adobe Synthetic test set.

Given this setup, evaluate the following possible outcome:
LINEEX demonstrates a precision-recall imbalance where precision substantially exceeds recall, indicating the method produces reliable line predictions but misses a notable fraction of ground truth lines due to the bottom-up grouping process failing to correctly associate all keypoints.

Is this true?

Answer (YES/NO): NO